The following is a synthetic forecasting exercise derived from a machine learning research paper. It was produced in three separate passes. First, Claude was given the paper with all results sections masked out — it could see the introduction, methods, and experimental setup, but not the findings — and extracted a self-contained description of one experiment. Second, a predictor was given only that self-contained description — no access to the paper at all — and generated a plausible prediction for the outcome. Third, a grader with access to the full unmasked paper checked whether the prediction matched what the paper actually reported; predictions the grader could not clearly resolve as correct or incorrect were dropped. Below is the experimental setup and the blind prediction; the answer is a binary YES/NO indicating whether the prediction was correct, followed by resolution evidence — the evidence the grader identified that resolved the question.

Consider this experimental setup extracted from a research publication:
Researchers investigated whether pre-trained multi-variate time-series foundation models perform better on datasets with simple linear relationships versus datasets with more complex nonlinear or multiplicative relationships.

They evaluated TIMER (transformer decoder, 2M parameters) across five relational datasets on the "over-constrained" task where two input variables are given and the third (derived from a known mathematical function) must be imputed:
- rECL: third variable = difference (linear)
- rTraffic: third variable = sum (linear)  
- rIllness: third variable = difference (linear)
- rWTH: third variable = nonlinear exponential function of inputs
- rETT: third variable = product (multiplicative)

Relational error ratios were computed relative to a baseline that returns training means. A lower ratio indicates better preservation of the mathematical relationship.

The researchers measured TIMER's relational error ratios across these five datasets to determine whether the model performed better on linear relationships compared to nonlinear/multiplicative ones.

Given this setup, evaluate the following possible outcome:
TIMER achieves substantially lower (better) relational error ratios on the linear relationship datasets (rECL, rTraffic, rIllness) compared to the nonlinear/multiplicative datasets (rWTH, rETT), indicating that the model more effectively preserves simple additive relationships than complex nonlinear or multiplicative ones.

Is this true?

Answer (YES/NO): NO